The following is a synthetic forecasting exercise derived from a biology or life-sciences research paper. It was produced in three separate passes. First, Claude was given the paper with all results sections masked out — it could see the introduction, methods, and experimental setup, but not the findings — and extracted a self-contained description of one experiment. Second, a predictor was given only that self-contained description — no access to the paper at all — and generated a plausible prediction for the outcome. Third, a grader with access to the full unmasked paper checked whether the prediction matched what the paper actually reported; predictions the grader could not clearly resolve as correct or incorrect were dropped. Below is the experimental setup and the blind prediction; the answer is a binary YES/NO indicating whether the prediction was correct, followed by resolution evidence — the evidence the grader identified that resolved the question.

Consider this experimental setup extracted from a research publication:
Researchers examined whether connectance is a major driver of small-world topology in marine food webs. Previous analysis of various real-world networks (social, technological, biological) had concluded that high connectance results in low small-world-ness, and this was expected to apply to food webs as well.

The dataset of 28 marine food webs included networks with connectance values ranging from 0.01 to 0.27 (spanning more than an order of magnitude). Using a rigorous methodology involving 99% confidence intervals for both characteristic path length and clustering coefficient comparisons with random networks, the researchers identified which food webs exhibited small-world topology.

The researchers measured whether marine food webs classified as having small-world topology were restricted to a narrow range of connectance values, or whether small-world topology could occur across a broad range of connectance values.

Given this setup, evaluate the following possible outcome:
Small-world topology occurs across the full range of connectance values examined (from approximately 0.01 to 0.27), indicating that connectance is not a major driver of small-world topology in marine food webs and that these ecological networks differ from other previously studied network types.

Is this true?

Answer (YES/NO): NO